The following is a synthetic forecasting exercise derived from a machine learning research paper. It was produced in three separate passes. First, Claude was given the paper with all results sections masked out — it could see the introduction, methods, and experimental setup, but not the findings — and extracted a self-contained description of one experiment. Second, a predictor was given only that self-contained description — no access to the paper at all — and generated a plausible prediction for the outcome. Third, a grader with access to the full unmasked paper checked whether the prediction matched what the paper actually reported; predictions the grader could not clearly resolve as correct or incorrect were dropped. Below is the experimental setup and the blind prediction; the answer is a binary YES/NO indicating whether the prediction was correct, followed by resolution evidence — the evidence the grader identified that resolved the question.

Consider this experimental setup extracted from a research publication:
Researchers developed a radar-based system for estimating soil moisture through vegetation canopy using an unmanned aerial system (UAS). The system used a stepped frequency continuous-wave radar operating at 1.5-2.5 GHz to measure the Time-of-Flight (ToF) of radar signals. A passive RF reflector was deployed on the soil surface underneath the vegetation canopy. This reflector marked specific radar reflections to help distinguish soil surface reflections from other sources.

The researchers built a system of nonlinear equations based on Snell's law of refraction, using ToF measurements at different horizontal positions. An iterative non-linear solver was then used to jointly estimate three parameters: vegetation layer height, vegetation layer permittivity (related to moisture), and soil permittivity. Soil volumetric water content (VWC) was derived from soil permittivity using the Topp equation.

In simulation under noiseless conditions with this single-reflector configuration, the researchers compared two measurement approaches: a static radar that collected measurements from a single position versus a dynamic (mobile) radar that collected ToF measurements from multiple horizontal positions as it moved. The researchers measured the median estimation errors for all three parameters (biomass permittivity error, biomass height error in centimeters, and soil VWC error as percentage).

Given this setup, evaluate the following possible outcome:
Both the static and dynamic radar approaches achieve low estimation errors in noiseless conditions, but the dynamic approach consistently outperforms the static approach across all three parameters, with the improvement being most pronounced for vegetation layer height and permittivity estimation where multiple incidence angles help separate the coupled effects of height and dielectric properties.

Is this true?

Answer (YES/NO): NO